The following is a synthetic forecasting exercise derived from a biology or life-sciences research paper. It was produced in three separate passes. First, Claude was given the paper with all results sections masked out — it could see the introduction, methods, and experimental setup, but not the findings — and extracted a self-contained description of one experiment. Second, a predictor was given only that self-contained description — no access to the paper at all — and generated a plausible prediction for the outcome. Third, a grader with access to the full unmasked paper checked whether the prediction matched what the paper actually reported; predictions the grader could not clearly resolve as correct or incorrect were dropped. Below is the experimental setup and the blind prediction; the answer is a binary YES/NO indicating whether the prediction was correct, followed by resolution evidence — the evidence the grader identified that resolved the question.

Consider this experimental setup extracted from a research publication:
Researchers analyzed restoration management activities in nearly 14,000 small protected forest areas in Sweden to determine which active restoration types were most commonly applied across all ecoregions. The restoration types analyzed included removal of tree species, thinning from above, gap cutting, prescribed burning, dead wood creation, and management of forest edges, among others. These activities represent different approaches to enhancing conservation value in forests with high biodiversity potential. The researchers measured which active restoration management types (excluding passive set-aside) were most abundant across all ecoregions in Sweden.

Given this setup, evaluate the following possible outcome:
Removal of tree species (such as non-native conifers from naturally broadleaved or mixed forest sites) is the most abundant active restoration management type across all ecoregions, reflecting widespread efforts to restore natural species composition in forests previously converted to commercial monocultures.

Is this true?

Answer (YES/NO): YES